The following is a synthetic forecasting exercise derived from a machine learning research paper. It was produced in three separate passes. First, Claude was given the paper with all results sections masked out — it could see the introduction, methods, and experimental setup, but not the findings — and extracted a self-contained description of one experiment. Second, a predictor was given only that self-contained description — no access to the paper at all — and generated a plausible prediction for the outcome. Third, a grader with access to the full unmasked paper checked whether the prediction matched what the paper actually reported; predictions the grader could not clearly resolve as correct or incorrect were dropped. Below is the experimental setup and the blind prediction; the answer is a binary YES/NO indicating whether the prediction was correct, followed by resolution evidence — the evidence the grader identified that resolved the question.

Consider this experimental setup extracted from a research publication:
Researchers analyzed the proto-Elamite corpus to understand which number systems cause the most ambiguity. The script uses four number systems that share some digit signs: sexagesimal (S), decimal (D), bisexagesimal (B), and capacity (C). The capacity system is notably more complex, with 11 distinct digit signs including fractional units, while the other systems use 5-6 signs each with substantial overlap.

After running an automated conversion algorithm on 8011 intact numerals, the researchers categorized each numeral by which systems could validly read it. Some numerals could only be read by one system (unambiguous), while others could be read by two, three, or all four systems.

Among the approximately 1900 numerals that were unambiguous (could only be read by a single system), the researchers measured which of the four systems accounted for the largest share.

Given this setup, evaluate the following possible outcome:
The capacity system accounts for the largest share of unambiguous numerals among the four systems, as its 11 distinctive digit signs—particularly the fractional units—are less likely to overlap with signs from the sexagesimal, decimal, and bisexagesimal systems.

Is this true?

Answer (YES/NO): YES